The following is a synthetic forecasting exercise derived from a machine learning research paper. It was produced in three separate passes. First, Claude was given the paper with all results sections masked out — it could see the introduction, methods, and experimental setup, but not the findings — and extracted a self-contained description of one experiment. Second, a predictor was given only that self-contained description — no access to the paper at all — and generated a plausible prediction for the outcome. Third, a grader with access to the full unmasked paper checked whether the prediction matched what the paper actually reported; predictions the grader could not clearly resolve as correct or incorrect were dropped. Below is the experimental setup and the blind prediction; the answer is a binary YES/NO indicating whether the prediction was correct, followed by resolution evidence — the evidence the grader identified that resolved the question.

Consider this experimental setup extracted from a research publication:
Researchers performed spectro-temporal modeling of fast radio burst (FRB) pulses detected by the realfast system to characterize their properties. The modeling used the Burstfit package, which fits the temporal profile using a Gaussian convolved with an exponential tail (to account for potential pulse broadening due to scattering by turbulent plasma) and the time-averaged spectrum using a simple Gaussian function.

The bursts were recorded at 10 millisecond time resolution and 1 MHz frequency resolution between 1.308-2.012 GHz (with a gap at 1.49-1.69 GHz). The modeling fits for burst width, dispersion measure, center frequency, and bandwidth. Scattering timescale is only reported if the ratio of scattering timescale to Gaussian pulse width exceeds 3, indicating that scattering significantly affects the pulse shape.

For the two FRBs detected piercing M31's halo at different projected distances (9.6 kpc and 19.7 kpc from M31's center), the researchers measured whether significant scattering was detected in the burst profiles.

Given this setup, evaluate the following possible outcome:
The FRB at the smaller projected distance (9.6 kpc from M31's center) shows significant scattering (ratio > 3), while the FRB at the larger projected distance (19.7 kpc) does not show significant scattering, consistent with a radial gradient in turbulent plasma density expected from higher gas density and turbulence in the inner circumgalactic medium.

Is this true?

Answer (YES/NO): NO